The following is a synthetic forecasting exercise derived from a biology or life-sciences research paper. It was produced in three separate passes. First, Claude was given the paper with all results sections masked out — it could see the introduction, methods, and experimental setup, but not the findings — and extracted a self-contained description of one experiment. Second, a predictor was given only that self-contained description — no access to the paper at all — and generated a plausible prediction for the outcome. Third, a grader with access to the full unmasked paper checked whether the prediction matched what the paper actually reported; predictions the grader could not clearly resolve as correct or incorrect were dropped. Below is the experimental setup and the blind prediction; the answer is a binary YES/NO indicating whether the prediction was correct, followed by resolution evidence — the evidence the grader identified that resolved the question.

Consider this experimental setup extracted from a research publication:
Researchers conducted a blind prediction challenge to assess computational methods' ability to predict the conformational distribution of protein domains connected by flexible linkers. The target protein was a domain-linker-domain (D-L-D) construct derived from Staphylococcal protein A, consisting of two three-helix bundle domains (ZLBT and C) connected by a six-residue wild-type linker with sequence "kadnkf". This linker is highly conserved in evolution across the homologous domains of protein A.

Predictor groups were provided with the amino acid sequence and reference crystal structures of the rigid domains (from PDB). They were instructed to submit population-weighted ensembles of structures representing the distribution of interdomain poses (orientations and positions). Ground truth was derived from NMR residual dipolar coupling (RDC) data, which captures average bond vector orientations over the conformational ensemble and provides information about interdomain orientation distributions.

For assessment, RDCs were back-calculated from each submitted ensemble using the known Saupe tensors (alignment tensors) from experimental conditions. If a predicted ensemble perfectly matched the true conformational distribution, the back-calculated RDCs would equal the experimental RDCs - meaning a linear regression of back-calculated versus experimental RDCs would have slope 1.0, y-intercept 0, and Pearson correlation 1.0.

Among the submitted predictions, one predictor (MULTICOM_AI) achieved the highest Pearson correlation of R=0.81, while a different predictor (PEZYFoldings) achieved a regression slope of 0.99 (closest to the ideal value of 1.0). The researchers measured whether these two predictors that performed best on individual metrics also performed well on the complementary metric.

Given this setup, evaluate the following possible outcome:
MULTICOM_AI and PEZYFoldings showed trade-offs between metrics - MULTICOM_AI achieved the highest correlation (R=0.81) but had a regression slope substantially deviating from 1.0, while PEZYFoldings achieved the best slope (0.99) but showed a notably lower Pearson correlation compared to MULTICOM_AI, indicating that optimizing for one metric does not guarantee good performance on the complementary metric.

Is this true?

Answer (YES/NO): YES